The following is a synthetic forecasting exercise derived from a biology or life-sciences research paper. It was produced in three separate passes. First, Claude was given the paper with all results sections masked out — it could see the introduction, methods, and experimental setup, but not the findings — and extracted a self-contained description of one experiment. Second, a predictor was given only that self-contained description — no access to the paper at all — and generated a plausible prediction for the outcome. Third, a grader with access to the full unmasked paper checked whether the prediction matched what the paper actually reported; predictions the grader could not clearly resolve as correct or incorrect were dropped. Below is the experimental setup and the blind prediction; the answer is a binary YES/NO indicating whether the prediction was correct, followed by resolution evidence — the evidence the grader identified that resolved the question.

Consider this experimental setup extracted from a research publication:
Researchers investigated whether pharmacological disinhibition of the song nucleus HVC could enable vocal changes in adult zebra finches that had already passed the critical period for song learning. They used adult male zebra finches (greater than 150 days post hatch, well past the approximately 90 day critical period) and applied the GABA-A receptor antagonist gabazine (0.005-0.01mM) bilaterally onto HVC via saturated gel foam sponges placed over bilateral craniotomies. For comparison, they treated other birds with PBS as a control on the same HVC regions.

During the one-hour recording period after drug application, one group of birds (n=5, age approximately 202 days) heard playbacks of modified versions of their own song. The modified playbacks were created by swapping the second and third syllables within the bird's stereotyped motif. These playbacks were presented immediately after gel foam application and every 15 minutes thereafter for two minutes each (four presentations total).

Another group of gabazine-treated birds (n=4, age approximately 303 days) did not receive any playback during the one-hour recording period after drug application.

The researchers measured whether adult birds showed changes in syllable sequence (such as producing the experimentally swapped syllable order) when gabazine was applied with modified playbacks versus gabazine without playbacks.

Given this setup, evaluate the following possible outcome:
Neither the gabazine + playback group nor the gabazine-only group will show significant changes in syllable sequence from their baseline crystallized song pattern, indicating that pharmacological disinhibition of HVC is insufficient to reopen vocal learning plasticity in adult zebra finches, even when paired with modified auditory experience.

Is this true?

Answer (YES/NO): NO